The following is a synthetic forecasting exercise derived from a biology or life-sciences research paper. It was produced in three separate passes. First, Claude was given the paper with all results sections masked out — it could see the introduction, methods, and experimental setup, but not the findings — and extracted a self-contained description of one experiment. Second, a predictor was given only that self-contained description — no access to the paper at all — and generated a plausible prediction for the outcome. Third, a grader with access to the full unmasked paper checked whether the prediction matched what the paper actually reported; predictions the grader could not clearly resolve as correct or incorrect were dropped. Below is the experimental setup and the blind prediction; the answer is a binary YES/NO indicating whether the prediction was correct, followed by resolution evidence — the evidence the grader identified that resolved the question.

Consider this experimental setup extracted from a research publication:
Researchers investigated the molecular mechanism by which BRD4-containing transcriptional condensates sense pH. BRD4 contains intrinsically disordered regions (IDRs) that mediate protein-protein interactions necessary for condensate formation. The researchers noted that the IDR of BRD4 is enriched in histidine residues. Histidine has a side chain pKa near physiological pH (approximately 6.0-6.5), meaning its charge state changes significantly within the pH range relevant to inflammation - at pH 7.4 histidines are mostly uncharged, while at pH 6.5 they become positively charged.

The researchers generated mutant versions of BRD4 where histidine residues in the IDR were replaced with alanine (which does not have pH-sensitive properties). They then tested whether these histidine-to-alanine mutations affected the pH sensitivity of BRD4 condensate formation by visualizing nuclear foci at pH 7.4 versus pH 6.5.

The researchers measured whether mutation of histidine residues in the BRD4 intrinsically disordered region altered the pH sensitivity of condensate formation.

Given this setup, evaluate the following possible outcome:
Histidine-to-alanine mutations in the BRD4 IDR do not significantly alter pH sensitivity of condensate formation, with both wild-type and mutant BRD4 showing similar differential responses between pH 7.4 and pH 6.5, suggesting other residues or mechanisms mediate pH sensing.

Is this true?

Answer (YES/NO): NO